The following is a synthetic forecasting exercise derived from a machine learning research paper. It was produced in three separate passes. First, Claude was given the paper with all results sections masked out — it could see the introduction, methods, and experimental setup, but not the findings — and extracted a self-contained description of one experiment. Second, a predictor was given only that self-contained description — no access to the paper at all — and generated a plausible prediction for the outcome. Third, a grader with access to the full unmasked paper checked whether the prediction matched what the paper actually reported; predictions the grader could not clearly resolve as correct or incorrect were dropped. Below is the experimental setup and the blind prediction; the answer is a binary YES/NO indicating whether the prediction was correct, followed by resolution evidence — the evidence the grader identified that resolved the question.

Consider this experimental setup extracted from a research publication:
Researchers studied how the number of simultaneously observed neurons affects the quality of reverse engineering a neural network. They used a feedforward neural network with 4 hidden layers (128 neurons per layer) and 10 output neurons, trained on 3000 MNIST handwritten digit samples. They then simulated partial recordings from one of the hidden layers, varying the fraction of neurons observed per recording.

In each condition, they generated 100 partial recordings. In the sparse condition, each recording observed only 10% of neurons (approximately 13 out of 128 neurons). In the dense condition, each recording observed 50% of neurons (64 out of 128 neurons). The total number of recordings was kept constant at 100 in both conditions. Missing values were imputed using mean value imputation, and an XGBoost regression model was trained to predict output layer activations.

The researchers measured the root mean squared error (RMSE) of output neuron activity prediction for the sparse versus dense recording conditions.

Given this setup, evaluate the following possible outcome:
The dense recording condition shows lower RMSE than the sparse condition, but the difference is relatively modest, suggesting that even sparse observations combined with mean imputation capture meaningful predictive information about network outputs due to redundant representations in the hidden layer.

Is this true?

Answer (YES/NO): NO